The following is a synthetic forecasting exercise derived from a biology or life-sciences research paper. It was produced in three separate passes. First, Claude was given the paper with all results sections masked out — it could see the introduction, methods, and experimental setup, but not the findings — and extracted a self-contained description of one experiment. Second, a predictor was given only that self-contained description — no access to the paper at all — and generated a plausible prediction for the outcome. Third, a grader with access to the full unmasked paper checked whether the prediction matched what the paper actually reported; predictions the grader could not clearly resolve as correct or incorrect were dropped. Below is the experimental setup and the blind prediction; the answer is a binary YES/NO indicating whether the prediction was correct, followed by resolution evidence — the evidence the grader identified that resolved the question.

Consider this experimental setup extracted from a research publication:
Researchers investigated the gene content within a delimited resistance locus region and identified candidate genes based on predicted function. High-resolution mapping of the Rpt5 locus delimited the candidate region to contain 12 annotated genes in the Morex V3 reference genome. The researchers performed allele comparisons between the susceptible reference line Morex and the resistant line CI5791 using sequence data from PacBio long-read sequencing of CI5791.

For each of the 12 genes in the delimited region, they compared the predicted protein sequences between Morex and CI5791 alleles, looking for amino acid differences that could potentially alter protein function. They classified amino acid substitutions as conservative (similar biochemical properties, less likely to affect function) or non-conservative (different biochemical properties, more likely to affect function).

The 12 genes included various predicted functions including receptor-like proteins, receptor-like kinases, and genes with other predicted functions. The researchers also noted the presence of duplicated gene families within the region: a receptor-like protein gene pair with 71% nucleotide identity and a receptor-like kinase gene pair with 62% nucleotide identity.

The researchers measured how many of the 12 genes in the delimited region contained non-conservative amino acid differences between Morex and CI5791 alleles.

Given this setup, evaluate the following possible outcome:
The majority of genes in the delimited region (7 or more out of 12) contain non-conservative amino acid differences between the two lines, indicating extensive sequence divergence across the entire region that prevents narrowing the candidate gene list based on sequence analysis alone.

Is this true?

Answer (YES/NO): YES